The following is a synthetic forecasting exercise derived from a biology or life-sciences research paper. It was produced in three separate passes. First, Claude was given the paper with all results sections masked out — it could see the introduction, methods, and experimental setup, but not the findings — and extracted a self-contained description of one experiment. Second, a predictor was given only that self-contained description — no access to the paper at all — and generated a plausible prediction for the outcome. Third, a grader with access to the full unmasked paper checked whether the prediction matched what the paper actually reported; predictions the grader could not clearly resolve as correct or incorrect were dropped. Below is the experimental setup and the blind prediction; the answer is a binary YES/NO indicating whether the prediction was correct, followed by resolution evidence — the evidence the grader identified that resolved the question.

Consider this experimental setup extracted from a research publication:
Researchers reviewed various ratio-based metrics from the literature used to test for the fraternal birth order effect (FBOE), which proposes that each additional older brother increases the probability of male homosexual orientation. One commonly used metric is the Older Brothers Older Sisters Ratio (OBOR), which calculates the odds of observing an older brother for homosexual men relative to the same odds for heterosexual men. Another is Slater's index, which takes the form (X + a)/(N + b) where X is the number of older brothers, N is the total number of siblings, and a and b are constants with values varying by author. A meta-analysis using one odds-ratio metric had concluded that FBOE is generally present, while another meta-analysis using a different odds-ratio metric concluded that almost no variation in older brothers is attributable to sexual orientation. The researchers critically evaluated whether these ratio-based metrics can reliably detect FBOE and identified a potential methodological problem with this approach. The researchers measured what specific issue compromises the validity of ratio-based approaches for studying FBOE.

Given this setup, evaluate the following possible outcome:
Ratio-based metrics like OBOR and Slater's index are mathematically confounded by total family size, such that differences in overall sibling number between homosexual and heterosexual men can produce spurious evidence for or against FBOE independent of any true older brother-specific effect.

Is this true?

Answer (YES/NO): NO